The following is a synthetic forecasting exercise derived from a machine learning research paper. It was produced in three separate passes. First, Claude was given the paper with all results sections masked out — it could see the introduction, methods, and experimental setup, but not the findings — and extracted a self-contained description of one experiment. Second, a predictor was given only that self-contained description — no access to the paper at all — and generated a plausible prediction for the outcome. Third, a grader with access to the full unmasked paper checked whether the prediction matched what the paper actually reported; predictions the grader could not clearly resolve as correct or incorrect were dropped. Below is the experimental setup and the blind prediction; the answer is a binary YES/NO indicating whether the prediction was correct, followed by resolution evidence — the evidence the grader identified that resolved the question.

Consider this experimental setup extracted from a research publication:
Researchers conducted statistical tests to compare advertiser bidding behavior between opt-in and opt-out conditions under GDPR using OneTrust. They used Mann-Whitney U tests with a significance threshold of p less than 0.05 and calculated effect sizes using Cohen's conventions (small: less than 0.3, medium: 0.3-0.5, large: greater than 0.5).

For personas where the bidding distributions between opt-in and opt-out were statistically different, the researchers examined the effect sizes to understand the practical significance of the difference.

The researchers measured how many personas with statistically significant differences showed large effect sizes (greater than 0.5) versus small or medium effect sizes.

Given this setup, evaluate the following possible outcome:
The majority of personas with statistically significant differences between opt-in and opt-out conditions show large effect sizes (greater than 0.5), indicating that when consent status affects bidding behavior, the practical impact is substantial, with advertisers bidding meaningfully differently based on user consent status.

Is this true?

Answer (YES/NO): NO